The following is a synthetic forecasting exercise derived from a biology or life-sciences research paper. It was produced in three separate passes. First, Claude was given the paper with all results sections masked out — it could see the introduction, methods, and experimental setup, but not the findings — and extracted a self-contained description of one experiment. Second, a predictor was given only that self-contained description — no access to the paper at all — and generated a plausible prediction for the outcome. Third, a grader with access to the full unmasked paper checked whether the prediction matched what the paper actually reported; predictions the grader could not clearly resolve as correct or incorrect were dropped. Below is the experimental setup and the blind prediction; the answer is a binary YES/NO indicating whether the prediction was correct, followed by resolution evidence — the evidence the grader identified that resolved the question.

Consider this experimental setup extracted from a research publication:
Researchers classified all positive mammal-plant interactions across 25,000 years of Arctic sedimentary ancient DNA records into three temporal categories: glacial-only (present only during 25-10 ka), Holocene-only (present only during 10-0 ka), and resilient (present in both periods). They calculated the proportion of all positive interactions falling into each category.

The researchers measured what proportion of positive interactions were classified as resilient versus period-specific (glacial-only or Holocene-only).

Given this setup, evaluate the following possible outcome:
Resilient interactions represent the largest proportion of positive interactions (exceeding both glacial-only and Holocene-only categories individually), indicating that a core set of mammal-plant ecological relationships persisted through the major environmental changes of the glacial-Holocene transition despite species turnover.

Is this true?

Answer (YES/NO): YES